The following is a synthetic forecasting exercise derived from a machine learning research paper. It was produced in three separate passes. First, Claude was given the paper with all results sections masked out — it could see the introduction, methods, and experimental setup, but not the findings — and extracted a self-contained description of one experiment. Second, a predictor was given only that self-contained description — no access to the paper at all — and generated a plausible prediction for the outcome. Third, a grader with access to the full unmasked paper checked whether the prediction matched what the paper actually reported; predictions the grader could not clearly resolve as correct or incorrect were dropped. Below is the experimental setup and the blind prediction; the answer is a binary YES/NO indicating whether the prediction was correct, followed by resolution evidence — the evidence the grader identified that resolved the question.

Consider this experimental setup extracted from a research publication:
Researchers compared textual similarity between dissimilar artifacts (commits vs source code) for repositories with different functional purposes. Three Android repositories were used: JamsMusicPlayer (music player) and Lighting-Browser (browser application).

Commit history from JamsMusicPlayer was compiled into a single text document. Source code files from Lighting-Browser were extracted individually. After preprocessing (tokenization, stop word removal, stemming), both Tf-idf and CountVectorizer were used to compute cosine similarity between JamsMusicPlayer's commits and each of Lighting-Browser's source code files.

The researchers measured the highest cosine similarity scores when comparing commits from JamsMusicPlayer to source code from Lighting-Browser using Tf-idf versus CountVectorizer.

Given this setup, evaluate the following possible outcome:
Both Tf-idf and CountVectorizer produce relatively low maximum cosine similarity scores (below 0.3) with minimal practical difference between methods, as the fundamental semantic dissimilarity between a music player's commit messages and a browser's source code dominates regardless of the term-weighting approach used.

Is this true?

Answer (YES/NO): YES